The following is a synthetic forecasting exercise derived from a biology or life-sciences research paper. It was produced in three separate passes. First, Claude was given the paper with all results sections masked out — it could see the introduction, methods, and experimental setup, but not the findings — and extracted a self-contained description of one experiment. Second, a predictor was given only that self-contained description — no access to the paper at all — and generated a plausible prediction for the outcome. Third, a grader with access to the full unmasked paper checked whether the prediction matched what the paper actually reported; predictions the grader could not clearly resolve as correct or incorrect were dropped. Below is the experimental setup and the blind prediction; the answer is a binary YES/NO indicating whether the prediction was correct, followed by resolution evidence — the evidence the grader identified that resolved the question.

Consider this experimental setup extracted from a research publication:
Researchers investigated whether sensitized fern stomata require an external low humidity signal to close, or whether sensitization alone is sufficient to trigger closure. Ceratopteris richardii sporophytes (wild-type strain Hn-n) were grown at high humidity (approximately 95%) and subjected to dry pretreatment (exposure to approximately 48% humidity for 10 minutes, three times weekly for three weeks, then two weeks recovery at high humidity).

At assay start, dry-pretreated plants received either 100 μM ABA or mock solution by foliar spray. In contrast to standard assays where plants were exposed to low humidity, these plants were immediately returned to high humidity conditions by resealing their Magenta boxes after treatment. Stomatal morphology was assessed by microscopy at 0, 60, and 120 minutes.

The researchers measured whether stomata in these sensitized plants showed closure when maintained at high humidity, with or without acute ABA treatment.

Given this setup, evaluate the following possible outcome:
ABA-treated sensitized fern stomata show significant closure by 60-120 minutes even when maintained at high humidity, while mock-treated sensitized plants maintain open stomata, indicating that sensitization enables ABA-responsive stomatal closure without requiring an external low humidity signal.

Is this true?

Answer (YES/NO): NO